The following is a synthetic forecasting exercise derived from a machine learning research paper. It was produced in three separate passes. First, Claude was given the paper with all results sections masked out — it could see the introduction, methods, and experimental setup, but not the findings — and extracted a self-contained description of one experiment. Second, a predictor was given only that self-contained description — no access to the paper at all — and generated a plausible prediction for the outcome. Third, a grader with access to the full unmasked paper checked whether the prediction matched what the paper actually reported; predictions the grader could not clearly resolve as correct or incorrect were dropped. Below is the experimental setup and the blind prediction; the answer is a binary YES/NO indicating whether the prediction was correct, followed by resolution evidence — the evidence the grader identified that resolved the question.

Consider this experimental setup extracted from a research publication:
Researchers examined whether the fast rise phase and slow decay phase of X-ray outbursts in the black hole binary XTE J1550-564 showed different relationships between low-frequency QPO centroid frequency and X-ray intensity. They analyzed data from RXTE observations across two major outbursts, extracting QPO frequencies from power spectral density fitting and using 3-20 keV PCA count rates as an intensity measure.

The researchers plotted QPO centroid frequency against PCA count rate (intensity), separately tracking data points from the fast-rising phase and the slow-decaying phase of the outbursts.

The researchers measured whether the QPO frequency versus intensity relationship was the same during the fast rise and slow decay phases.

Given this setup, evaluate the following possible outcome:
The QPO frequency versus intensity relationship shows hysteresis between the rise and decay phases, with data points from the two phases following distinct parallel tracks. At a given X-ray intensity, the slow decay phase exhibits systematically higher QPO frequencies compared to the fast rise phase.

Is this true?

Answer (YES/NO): YES